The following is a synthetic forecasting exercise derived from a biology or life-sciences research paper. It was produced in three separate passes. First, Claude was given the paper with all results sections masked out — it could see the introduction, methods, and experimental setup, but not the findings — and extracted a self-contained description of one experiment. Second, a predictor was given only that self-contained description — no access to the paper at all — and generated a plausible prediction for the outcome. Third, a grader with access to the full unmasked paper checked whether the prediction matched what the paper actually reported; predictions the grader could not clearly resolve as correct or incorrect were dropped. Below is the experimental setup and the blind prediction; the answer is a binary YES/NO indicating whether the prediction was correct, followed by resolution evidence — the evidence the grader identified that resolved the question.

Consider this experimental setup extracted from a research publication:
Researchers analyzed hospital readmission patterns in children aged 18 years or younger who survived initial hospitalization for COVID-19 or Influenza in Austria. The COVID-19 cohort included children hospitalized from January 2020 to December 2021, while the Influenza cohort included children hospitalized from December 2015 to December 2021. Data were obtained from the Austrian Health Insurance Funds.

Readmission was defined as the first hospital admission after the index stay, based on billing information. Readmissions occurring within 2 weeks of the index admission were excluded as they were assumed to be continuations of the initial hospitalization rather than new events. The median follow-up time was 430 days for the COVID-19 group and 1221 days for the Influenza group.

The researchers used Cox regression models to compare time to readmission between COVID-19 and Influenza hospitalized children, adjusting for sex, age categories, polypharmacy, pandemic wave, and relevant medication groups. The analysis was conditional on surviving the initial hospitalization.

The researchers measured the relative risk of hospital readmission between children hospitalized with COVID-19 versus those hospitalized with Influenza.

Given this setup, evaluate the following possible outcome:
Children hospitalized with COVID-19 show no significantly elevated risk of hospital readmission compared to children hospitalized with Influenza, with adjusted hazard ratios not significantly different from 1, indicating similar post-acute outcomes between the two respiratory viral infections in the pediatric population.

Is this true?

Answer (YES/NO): NO